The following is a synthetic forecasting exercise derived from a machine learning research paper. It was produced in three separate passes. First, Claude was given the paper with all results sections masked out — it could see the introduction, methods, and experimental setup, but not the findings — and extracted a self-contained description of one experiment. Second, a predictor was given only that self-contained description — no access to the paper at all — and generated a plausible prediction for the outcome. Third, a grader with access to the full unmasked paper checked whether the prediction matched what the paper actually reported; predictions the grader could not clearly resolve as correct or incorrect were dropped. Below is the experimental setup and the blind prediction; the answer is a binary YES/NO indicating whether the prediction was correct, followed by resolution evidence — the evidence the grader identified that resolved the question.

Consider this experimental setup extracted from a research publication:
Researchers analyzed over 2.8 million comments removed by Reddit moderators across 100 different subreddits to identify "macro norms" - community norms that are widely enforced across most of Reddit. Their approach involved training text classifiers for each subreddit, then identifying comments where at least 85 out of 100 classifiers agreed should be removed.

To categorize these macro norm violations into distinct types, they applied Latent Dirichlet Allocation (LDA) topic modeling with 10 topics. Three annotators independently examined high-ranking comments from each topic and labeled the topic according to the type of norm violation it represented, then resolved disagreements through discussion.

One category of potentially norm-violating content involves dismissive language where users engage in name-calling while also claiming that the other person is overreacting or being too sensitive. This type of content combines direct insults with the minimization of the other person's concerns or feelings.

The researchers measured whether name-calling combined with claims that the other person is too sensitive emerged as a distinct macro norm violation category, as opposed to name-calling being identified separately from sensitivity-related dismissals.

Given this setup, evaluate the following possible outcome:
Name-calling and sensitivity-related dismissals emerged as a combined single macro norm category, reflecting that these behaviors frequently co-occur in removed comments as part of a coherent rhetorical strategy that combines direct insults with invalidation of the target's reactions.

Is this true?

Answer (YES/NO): YES